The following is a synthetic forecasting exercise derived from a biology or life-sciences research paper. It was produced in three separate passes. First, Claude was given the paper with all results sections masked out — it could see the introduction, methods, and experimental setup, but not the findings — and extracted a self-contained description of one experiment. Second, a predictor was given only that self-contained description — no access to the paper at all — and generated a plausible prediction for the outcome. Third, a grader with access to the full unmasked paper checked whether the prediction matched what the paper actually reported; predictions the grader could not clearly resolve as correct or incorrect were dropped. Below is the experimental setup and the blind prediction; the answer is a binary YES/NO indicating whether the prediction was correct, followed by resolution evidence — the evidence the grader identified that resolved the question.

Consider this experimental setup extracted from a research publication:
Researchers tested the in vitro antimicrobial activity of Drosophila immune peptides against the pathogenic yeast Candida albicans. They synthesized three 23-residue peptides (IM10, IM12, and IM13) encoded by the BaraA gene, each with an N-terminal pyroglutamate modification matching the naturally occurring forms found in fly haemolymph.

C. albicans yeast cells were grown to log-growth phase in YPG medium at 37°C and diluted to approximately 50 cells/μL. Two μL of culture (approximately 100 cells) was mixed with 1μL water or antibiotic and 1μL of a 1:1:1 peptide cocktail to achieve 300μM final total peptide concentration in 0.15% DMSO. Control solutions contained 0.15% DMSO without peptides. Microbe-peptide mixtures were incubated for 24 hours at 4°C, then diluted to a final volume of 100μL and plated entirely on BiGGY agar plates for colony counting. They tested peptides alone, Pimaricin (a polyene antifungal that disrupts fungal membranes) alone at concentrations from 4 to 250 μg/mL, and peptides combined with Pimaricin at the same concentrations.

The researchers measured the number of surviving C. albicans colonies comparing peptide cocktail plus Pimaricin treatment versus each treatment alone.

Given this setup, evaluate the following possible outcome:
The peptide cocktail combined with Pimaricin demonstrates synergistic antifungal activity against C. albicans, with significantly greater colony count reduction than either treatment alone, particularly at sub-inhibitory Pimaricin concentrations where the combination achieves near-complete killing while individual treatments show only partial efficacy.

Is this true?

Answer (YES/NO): NO